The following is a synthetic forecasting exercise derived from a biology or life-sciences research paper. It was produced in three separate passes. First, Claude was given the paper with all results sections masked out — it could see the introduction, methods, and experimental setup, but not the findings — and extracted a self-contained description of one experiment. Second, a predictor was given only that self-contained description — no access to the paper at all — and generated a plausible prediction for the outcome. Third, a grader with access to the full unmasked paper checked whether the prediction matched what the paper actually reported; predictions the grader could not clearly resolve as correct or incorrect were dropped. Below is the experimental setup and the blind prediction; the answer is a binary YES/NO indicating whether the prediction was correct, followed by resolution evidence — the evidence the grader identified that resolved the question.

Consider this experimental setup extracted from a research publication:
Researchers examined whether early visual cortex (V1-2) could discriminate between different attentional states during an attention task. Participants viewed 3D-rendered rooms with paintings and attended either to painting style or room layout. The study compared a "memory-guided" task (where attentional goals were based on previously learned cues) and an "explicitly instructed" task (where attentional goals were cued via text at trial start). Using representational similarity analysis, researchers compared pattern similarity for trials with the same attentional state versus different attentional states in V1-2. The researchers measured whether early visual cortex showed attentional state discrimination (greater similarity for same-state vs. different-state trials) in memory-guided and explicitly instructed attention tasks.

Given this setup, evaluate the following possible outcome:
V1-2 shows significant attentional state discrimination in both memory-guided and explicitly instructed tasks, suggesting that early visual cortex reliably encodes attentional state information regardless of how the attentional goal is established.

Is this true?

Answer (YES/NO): YES